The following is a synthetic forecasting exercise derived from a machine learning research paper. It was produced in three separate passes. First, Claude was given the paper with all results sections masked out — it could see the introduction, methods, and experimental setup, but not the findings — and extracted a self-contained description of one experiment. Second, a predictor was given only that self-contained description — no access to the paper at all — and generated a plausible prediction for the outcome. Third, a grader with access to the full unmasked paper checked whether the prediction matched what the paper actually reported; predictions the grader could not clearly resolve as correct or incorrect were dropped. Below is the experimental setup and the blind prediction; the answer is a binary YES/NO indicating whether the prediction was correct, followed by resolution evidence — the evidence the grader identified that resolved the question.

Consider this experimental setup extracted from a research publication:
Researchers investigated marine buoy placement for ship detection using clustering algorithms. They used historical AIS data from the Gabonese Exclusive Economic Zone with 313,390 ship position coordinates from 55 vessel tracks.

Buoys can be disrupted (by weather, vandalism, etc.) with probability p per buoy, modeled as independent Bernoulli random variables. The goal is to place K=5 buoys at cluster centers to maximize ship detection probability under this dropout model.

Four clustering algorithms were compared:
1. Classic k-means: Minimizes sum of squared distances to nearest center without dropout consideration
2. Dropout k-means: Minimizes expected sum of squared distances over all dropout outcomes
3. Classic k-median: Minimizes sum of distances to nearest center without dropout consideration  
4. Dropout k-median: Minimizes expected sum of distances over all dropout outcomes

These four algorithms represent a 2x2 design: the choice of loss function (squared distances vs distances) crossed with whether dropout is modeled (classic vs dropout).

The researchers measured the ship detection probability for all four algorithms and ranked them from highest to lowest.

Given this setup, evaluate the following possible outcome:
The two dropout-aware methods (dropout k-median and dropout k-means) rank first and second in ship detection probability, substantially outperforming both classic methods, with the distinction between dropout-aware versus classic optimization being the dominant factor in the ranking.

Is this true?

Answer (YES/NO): NO